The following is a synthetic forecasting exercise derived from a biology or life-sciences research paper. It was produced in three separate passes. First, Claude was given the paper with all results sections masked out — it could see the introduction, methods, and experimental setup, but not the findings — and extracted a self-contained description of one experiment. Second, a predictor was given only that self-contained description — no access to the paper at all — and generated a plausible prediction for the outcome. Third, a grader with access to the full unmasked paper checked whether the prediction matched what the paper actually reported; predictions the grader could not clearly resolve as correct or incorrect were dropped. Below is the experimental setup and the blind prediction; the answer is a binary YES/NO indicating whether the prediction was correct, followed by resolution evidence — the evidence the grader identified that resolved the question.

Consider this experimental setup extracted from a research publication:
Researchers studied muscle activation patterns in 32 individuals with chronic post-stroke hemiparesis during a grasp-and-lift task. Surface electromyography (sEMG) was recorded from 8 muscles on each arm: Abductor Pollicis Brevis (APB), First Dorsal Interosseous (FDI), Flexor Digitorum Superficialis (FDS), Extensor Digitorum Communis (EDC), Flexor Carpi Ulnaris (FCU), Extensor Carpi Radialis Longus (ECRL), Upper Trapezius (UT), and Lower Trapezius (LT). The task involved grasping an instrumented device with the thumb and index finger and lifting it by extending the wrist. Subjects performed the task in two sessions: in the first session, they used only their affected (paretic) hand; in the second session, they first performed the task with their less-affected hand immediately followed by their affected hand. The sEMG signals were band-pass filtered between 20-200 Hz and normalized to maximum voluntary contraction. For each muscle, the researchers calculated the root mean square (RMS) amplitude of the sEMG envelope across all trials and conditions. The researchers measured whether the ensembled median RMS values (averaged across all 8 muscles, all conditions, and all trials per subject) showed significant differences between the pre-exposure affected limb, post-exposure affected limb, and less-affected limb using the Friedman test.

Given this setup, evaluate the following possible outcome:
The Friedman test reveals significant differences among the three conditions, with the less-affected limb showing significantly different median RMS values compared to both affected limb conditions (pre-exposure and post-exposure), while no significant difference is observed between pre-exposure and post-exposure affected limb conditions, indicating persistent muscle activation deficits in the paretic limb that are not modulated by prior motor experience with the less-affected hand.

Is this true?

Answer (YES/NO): NO